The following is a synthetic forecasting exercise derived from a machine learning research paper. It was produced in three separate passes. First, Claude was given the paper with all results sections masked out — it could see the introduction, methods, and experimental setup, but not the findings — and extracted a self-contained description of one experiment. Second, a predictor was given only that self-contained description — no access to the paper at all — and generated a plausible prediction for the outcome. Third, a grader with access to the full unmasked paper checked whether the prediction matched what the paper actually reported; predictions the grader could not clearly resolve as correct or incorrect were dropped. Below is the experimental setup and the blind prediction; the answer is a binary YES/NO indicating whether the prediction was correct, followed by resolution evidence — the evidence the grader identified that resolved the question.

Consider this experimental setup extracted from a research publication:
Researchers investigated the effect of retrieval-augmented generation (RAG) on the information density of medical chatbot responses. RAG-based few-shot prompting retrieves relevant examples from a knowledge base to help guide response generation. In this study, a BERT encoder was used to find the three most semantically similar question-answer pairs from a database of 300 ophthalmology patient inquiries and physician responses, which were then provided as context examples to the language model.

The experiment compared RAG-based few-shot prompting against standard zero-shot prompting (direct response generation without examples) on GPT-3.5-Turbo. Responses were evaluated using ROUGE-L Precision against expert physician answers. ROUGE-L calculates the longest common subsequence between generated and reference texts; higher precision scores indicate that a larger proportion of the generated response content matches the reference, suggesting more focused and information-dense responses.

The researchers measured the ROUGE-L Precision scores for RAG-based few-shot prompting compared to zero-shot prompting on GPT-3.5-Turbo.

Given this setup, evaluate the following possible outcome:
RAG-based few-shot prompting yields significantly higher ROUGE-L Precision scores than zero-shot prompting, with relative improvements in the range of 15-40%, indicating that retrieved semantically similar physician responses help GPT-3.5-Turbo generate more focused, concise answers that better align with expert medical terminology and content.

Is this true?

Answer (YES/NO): NO